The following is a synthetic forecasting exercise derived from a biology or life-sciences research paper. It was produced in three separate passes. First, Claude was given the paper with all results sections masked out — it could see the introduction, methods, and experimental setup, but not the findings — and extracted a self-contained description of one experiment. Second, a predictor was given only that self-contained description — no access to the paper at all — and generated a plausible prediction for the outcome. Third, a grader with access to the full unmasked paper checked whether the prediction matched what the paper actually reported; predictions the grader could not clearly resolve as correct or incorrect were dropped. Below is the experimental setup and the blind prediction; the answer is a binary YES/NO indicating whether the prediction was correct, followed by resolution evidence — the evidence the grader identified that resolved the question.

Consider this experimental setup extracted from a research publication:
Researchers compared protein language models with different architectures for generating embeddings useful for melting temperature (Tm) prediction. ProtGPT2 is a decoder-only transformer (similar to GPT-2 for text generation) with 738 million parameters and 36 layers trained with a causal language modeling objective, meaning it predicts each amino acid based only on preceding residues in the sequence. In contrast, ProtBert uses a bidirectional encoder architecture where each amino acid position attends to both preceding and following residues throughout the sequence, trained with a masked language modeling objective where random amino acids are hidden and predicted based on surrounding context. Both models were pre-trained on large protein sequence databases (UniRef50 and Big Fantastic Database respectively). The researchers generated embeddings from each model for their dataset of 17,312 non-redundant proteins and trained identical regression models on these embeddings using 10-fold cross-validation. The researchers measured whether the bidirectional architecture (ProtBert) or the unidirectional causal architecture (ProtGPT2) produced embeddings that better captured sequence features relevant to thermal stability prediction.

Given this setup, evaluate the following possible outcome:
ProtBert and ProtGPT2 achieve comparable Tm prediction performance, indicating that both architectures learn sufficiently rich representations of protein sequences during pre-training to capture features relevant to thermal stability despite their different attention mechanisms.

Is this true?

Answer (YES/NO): NO